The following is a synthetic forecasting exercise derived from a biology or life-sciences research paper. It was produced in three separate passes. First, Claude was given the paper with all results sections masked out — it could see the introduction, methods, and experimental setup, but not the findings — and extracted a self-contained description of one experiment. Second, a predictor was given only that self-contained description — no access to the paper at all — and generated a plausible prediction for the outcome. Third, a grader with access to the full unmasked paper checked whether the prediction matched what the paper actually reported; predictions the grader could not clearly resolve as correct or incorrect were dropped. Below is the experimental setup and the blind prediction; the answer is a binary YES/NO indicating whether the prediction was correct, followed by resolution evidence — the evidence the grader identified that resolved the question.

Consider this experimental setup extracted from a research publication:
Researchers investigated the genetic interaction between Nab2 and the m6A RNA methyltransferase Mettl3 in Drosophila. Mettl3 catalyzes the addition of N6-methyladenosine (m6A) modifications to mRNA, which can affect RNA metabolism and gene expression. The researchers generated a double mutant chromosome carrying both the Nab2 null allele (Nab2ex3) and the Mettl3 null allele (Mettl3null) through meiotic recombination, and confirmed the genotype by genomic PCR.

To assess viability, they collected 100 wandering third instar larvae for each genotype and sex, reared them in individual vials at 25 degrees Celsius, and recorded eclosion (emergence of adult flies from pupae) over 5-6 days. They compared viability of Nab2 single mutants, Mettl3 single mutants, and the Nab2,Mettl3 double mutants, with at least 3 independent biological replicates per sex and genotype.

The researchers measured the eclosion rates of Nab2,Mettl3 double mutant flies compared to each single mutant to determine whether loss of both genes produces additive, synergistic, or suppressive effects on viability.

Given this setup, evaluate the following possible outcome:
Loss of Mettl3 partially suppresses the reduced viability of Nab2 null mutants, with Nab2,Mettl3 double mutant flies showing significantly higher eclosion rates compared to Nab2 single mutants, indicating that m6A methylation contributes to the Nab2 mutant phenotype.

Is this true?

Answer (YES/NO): YES